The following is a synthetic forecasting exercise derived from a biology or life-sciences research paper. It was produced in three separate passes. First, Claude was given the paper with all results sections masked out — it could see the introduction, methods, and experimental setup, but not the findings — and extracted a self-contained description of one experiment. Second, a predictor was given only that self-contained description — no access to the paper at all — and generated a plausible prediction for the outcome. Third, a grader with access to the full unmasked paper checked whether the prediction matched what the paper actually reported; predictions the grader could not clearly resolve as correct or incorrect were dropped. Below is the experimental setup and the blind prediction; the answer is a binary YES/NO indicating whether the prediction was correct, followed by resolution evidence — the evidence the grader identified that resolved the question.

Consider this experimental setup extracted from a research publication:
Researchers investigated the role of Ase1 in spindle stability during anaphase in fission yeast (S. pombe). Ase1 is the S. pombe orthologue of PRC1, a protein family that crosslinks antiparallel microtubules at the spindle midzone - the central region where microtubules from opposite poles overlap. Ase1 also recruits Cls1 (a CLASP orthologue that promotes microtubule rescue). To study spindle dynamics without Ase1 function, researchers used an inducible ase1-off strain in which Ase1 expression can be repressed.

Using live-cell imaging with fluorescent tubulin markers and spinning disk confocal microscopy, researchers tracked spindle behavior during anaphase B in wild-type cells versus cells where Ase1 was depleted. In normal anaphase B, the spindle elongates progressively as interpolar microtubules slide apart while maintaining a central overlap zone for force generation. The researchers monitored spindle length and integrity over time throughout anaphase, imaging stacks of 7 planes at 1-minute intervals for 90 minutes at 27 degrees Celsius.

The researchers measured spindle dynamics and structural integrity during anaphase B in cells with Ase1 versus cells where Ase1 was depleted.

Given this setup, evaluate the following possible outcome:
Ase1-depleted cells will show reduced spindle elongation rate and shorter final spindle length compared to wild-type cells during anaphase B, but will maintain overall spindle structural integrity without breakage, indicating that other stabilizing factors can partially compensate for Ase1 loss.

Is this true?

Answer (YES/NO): NO